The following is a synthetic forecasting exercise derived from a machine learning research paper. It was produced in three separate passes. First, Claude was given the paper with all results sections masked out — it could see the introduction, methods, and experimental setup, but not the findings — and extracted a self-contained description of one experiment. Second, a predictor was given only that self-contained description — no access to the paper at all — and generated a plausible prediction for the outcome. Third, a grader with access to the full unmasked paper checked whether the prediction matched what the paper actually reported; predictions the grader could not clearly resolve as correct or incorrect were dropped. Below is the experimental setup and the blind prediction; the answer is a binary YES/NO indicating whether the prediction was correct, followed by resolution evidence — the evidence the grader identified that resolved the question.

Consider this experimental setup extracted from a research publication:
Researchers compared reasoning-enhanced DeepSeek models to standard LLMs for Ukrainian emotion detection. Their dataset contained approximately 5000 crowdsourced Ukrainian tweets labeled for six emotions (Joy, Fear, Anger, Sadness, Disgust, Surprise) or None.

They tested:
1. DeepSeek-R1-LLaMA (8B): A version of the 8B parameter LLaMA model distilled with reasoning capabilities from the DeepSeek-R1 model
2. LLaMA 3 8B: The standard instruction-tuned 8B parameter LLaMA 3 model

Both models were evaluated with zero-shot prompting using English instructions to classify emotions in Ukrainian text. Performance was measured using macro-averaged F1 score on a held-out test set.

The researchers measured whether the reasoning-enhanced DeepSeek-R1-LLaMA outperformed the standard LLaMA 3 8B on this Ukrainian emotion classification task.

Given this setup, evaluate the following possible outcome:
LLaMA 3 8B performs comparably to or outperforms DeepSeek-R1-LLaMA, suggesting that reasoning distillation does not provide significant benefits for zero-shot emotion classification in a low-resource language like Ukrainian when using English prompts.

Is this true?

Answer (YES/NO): NO